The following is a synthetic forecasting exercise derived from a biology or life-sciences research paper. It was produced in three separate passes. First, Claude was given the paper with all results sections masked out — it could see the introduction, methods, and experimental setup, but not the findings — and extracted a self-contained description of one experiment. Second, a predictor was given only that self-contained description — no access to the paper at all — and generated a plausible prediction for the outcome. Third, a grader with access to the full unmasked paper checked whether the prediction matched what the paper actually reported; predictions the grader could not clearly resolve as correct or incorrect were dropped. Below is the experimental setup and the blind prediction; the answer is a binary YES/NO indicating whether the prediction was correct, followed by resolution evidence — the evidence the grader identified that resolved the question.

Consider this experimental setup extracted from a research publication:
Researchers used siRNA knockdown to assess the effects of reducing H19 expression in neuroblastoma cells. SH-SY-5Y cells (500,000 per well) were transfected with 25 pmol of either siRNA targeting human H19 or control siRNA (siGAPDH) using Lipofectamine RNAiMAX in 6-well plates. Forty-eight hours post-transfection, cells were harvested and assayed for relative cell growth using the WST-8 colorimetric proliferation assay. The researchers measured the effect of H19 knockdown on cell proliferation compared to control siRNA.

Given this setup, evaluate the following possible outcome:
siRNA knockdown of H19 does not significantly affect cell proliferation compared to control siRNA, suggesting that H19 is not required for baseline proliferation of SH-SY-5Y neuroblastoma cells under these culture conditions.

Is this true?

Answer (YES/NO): NO